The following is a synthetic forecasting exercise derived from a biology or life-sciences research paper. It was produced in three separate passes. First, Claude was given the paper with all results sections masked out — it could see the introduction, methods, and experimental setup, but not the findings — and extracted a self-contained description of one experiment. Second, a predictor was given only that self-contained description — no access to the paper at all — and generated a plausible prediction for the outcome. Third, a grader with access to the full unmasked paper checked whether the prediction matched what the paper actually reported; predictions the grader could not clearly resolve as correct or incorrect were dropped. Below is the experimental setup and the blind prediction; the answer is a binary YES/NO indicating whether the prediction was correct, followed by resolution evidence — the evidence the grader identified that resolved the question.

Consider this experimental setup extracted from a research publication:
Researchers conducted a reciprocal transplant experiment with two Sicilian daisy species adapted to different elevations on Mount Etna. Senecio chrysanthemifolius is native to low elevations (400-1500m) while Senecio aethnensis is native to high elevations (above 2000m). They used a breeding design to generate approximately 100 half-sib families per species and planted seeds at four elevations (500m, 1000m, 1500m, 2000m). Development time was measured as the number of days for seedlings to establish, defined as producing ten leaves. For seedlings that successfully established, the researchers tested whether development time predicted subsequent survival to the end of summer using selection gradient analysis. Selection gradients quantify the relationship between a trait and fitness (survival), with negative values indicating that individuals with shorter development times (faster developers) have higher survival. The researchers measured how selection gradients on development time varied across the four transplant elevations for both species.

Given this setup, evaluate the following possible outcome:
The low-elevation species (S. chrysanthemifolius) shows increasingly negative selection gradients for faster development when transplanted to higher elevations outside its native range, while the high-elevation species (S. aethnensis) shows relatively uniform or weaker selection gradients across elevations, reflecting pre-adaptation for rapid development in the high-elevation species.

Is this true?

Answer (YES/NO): NO